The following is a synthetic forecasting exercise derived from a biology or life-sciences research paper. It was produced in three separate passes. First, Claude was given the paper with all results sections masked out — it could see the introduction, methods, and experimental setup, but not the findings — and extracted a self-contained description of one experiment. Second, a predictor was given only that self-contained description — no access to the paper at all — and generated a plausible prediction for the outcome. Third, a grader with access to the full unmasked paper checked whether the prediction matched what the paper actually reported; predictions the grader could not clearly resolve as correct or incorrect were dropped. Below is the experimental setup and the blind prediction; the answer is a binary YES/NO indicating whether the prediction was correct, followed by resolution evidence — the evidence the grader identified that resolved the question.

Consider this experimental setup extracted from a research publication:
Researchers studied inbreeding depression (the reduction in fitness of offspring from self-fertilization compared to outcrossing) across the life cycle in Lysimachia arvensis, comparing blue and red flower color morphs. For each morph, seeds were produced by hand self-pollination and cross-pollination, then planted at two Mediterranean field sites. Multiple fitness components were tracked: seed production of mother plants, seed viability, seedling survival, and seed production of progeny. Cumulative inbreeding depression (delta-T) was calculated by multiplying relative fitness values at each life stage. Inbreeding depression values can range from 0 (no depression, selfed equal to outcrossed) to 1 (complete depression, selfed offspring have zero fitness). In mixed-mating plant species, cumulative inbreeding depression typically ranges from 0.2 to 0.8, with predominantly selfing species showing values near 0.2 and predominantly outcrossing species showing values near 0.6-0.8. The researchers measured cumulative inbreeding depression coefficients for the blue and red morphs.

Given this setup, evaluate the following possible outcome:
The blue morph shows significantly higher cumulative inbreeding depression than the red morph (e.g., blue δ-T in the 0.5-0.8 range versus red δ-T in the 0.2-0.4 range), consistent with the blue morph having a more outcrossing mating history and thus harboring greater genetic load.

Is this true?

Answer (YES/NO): NO